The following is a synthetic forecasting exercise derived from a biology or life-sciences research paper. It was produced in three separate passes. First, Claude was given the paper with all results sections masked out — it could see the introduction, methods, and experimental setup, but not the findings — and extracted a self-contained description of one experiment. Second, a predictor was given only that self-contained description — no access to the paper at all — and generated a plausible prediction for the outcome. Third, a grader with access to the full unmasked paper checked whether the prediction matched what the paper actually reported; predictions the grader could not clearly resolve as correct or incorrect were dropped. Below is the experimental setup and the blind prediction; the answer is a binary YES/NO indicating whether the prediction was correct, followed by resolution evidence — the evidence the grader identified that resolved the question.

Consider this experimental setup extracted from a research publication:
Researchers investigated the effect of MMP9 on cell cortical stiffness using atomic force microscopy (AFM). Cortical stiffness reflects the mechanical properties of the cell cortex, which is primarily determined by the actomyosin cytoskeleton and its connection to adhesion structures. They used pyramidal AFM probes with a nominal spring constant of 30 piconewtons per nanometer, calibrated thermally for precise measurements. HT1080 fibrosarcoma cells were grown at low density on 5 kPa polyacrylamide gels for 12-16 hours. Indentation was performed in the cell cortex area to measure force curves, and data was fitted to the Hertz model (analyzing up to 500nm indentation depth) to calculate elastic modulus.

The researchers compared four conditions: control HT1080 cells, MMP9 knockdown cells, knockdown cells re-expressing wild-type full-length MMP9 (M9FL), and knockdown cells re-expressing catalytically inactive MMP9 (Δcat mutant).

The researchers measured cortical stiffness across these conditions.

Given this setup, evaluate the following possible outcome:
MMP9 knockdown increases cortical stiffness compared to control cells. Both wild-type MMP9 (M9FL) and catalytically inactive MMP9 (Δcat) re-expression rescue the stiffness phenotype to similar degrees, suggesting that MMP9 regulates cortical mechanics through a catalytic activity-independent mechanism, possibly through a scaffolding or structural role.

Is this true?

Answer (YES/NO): NO